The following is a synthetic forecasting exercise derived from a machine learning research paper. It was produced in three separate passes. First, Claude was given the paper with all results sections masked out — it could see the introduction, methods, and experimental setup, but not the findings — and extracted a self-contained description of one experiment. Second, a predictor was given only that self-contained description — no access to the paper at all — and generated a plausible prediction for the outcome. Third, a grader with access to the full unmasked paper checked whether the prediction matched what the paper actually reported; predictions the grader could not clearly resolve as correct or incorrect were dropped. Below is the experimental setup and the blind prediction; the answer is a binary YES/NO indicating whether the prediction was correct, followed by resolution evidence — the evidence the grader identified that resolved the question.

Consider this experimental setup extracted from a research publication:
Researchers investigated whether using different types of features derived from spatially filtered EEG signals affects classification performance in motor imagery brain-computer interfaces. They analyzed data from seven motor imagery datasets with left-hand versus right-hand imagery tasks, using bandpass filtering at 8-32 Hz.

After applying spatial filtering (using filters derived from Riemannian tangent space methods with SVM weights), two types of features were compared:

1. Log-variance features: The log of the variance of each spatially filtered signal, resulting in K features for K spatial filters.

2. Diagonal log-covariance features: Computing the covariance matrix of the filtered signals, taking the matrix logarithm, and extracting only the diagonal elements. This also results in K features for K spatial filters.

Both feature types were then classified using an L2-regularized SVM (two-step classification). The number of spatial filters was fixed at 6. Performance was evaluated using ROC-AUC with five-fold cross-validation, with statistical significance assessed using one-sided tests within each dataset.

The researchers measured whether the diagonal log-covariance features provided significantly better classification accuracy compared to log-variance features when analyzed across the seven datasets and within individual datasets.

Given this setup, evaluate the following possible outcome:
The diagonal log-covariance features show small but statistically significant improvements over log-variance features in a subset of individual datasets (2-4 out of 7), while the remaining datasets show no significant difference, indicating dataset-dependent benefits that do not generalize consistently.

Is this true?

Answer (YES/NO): NO